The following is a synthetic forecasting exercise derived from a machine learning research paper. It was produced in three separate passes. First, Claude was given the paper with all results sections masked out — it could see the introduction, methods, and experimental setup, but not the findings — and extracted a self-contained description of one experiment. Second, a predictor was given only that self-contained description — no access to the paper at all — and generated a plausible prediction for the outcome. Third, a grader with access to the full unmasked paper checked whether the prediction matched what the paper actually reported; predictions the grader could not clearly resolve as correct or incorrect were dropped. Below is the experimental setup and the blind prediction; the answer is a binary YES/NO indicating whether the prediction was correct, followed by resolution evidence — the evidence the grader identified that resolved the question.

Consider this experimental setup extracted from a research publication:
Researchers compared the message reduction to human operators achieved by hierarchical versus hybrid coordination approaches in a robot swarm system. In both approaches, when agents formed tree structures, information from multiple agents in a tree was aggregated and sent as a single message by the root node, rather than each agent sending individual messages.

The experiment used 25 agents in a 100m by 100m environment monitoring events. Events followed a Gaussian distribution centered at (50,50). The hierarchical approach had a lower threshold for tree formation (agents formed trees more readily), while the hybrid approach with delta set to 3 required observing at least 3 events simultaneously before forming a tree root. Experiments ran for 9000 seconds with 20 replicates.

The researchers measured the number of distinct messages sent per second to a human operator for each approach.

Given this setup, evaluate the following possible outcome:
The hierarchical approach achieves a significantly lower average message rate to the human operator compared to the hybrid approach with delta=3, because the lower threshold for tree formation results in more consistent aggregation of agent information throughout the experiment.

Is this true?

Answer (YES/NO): NO